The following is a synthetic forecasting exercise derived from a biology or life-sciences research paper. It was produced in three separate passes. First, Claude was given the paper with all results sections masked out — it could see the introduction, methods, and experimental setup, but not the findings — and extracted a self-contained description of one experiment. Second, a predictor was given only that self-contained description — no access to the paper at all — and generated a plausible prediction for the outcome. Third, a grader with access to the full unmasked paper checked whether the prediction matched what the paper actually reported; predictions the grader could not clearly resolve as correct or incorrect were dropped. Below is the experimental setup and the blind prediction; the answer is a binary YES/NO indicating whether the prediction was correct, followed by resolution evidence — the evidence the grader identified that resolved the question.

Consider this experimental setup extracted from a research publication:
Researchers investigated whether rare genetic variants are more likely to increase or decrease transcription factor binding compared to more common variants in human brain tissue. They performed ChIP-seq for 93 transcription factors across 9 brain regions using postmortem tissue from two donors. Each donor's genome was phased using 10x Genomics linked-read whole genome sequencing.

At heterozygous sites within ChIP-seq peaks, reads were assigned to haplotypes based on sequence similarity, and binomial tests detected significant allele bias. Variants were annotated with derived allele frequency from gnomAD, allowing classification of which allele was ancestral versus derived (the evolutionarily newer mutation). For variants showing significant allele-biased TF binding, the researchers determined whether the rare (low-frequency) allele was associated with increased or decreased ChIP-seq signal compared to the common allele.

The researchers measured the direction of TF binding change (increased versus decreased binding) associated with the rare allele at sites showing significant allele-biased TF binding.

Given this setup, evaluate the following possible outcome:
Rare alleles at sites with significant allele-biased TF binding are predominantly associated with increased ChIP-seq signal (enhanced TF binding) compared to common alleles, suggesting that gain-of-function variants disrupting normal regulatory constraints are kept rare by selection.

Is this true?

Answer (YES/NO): NO